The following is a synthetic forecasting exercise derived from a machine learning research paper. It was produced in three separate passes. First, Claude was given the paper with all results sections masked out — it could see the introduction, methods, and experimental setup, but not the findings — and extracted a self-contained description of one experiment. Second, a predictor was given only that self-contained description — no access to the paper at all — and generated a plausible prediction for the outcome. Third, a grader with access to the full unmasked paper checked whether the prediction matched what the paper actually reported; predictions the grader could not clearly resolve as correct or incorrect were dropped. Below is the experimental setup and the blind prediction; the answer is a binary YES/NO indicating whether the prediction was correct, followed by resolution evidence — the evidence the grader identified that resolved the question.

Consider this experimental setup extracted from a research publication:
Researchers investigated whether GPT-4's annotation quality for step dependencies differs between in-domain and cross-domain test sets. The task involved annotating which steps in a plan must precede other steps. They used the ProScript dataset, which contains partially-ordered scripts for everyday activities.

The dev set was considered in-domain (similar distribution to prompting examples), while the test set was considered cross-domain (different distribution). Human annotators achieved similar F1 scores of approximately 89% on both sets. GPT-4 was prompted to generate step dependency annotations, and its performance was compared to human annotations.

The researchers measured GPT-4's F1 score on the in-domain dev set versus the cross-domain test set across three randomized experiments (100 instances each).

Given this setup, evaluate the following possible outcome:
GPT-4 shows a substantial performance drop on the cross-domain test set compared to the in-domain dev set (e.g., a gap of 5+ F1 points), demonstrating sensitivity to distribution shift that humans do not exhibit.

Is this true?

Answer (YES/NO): NO